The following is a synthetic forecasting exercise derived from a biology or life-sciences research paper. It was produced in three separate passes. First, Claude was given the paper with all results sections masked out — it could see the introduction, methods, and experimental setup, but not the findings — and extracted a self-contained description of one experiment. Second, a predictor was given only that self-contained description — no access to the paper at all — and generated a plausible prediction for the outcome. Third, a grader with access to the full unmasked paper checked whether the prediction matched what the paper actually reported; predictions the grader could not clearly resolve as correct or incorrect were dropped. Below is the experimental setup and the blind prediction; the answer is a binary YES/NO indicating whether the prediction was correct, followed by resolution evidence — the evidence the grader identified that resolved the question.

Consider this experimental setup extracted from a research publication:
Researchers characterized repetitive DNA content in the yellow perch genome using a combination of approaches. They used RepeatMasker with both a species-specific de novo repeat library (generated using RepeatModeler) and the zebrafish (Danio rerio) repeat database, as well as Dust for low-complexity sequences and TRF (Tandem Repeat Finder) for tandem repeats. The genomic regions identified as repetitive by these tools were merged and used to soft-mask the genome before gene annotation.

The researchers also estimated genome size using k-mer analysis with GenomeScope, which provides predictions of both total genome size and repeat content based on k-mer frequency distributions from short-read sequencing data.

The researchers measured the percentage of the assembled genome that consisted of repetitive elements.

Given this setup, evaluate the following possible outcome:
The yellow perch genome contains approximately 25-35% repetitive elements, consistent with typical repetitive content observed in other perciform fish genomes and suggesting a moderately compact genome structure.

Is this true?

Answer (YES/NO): NO